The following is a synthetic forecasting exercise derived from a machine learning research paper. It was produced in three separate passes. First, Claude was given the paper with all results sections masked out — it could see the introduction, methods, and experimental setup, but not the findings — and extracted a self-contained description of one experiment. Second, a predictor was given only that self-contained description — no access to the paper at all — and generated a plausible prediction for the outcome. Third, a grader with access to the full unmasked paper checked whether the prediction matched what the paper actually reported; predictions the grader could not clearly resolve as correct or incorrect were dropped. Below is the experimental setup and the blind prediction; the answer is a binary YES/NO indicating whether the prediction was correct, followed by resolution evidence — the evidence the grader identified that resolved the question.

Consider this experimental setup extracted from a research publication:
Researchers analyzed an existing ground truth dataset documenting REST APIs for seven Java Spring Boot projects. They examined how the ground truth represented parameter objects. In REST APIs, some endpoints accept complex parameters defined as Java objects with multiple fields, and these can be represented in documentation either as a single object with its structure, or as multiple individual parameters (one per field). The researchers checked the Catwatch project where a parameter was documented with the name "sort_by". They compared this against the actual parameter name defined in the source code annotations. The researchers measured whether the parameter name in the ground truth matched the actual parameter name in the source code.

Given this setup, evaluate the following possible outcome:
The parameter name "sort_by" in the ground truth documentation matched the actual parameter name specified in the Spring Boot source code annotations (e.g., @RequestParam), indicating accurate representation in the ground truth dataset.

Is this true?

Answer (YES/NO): NO